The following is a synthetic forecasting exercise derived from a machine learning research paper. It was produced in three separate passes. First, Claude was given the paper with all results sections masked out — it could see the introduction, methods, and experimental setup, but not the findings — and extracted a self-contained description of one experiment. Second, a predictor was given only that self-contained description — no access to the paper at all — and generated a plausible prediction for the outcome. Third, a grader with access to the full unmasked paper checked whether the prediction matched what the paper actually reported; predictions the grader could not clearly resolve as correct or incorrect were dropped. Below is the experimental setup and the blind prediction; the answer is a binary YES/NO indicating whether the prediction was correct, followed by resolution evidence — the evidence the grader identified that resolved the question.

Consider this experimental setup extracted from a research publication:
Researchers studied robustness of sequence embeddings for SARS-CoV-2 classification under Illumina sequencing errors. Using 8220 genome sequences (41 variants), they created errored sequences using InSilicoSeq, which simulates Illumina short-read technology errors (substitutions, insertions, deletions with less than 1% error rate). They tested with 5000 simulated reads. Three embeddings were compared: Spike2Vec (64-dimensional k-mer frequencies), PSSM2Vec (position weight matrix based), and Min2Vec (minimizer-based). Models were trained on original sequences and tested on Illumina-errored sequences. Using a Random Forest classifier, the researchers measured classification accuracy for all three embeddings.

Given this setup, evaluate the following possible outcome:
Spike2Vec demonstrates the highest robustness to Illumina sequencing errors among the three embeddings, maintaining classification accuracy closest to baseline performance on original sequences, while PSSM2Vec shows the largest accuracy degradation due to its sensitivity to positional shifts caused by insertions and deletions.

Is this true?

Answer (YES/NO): NO